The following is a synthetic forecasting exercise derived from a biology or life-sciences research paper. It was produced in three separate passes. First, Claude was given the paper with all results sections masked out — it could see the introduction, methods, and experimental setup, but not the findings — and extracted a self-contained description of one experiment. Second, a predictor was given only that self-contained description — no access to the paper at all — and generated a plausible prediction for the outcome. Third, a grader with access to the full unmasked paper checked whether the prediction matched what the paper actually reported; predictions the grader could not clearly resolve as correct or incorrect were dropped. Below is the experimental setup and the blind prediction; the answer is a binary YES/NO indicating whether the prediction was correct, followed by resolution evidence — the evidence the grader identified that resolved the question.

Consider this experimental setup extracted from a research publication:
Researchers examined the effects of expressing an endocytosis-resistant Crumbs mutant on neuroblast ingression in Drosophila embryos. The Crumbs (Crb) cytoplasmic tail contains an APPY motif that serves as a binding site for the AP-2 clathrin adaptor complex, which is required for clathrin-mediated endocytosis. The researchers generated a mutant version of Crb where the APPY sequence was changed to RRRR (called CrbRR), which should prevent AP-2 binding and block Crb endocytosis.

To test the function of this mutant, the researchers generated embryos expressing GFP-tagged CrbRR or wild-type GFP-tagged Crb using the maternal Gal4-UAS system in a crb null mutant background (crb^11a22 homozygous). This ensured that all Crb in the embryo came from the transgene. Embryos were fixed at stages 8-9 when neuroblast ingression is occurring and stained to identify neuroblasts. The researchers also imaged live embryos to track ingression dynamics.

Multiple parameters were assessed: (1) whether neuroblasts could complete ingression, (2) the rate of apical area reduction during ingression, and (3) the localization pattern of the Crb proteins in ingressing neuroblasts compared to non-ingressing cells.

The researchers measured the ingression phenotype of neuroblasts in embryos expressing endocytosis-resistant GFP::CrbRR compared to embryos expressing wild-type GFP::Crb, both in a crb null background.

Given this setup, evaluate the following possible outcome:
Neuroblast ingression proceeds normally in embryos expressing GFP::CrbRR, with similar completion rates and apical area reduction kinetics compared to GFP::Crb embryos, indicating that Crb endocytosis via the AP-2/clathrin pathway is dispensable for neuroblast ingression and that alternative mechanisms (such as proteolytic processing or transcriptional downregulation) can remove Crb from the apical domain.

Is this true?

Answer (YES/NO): NO